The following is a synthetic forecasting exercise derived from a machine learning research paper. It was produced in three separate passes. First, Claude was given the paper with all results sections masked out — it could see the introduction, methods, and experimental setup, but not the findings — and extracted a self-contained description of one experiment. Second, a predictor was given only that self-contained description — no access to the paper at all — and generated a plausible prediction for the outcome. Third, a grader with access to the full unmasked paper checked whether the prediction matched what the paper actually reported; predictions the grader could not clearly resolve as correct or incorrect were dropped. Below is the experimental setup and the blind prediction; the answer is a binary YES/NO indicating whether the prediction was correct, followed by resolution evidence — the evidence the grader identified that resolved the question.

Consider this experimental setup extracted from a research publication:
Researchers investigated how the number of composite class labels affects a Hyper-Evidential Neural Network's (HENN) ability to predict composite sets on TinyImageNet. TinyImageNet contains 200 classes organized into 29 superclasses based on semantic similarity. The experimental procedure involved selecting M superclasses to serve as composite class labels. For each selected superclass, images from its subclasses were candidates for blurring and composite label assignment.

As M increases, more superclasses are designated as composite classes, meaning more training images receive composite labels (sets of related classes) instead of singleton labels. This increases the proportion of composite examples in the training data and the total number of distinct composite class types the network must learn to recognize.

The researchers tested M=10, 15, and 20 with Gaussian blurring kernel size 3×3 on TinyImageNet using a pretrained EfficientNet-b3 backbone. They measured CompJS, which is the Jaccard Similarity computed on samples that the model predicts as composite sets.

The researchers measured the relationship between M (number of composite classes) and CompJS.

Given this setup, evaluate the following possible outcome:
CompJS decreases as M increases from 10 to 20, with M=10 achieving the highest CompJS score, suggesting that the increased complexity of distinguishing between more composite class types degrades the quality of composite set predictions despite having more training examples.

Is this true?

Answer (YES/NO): YES